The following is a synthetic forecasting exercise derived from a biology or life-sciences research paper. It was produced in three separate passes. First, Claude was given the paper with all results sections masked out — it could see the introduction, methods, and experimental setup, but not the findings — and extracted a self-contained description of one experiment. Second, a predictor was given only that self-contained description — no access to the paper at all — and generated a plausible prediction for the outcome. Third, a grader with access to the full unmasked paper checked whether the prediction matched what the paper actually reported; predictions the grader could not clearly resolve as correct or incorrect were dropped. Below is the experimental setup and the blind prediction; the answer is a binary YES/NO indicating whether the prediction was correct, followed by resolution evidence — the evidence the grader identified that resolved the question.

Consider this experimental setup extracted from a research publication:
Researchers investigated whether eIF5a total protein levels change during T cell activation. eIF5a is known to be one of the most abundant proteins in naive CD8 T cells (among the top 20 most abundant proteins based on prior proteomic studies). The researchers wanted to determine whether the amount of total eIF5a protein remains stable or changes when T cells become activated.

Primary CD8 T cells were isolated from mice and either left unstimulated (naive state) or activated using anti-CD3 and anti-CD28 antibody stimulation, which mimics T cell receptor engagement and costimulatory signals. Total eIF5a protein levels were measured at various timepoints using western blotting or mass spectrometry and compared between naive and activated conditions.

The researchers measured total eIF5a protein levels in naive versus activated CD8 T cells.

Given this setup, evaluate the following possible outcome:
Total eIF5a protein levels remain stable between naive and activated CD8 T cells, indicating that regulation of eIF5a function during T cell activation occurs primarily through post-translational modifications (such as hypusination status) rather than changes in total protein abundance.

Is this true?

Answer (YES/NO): NO